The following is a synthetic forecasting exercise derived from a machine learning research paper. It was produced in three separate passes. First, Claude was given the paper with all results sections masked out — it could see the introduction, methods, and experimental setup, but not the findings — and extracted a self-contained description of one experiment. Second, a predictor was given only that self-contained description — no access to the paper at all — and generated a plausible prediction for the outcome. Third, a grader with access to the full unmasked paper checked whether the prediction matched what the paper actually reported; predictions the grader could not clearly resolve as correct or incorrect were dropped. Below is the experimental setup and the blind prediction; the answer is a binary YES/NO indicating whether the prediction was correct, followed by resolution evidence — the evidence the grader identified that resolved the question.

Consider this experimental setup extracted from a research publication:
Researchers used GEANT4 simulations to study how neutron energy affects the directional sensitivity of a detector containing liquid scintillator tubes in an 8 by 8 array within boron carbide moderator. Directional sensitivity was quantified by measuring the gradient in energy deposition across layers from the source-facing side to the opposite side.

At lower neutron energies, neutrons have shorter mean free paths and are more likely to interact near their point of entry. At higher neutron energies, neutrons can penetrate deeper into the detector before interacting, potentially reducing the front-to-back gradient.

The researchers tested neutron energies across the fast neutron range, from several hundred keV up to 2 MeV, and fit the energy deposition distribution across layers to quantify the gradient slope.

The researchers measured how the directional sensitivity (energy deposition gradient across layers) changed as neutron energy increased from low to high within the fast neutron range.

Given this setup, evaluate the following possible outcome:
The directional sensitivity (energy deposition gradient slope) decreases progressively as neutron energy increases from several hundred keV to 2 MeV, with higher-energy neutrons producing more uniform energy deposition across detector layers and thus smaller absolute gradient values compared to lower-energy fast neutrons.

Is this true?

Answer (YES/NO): YES